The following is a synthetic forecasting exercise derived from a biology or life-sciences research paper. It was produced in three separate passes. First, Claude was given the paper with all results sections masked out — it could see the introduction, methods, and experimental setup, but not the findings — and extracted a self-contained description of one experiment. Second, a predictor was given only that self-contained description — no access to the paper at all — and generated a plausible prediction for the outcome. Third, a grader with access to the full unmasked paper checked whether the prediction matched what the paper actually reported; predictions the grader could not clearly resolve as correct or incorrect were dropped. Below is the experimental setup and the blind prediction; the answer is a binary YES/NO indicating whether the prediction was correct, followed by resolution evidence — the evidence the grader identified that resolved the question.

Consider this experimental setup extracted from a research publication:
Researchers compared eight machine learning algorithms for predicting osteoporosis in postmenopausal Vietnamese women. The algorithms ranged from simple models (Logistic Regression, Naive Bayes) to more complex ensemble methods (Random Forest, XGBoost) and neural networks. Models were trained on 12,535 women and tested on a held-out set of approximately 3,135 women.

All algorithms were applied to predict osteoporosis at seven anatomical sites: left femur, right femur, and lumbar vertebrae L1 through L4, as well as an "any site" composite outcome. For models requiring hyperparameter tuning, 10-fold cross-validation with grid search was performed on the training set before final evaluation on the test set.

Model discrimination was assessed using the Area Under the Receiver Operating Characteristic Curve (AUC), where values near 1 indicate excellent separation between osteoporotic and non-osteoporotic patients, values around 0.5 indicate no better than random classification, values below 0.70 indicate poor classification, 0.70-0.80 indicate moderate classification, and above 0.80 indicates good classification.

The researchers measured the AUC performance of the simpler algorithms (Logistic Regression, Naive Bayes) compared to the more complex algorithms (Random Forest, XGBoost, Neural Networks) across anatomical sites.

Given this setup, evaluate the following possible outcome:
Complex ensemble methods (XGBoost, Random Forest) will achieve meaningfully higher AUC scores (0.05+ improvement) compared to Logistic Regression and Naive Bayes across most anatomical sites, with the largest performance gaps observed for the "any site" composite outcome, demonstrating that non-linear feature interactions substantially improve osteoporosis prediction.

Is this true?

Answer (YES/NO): NO